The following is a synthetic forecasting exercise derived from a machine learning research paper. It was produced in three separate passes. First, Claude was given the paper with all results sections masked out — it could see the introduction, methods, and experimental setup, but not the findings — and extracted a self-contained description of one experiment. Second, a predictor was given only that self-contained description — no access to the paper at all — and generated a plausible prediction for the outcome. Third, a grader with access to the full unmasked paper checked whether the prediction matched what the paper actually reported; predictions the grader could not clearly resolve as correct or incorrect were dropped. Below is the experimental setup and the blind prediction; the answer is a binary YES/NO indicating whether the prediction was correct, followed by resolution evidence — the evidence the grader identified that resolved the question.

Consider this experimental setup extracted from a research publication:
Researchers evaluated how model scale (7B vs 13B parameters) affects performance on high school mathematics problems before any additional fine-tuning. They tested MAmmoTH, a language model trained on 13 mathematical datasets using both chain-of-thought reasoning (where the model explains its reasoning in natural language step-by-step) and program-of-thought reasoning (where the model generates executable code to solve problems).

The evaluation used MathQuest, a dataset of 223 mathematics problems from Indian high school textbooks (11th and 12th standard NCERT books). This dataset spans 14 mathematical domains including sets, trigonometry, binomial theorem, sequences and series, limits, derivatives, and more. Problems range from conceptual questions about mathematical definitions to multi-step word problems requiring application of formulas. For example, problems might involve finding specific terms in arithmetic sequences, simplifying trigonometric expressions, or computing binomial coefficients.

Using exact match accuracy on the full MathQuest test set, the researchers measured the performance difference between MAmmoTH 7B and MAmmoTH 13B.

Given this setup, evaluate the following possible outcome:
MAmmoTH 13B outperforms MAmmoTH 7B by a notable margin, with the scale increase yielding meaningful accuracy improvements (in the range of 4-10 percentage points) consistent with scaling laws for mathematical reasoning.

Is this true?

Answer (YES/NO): YES